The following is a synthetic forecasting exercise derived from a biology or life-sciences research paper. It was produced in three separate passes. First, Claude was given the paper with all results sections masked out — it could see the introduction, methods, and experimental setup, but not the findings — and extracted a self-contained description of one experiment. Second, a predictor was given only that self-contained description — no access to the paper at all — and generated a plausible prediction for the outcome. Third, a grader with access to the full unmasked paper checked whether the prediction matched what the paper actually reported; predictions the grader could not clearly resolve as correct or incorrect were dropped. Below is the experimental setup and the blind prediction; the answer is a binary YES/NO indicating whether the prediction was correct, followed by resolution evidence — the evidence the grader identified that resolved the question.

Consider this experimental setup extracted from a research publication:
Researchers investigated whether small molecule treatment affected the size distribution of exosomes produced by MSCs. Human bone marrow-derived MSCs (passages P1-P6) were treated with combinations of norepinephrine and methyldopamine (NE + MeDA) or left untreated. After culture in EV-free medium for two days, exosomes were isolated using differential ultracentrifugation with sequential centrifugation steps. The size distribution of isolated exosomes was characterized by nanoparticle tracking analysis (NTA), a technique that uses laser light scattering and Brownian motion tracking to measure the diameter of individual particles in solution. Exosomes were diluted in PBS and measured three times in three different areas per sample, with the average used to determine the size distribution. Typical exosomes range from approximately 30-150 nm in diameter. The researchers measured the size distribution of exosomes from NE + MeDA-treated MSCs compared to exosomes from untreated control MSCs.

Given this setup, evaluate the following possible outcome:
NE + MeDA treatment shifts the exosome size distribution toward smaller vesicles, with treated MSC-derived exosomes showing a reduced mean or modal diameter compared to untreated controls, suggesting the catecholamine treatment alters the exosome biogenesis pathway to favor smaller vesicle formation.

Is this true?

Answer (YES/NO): NO